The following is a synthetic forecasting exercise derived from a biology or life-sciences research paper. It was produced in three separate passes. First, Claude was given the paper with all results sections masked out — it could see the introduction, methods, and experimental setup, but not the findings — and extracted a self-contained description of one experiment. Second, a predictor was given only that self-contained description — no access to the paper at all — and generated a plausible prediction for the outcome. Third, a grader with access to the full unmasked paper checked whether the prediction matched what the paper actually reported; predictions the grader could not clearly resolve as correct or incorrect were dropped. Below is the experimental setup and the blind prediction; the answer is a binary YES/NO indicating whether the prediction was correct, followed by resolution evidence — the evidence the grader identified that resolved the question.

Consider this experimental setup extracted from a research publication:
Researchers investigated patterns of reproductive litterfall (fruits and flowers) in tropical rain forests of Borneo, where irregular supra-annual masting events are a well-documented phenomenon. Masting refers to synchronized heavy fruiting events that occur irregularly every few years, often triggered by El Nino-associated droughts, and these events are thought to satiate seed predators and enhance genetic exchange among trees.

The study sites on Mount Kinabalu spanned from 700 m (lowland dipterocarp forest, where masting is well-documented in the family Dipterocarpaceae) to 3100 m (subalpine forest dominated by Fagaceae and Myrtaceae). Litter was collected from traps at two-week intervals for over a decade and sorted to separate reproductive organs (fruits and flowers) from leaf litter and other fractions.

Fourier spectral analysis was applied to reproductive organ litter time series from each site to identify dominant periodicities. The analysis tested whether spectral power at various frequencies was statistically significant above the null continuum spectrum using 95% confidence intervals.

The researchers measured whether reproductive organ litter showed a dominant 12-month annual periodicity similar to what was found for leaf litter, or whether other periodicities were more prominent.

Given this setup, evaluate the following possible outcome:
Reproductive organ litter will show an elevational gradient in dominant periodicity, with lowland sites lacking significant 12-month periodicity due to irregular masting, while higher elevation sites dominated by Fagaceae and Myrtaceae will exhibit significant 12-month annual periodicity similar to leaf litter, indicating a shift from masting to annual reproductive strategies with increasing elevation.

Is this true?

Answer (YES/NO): NO